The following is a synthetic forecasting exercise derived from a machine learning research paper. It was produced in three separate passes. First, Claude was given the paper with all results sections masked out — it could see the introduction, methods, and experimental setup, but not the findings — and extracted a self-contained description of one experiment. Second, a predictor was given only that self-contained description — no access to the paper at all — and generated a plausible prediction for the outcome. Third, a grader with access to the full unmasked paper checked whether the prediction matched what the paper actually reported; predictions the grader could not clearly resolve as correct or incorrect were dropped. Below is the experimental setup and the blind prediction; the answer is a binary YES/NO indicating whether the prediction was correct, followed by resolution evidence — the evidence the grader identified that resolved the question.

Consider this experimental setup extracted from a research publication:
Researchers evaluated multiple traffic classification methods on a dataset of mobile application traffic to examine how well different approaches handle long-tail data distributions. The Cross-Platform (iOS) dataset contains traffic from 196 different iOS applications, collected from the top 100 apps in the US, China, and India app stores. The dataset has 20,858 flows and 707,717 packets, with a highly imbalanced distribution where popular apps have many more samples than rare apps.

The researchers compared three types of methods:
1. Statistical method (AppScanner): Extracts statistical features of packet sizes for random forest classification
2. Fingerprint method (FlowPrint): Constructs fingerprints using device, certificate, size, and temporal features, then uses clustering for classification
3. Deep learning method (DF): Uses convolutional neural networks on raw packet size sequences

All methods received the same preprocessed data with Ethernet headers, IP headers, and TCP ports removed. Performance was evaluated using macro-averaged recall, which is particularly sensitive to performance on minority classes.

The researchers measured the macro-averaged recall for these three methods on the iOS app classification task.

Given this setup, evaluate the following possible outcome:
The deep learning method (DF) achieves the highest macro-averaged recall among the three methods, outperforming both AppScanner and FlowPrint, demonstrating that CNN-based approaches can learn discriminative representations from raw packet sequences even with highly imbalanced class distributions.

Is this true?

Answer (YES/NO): NO